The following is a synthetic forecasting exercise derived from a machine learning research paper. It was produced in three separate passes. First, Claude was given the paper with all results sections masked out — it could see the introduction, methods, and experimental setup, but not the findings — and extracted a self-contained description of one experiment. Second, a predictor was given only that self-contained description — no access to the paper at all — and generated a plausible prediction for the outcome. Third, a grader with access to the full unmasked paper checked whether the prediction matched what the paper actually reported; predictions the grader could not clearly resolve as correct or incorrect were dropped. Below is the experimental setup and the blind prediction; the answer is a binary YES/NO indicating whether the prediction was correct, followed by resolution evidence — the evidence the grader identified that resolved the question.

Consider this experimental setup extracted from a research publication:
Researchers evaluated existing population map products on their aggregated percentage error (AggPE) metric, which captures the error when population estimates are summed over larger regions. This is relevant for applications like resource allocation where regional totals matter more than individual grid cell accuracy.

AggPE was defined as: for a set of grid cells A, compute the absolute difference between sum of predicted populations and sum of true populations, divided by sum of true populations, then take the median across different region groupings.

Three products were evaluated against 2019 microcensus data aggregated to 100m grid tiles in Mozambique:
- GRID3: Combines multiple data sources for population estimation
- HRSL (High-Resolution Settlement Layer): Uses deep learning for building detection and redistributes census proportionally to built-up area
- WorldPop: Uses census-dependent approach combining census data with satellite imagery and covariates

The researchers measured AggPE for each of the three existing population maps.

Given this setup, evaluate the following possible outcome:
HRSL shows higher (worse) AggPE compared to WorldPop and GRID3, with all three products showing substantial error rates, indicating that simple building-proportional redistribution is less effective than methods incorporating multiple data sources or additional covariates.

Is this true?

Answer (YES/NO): NO